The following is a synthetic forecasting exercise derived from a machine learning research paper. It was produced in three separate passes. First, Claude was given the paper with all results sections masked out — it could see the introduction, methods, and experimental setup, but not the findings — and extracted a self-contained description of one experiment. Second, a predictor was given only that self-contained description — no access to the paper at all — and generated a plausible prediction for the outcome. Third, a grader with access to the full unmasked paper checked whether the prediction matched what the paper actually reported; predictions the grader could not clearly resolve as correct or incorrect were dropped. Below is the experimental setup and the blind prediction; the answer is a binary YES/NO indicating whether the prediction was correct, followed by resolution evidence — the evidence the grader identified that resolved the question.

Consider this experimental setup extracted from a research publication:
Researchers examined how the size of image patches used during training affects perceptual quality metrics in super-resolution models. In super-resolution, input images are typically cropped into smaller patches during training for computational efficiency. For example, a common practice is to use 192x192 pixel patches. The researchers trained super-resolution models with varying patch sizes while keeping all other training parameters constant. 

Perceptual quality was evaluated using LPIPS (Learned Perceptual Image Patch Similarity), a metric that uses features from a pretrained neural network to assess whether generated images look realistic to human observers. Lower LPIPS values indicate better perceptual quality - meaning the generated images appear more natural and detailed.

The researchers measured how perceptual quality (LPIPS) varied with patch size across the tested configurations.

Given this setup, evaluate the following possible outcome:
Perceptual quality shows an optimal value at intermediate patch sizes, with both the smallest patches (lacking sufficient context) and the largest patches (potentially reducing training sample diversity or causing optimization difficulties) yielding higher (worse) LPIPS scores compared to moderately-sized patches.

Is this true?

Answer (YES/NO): NO